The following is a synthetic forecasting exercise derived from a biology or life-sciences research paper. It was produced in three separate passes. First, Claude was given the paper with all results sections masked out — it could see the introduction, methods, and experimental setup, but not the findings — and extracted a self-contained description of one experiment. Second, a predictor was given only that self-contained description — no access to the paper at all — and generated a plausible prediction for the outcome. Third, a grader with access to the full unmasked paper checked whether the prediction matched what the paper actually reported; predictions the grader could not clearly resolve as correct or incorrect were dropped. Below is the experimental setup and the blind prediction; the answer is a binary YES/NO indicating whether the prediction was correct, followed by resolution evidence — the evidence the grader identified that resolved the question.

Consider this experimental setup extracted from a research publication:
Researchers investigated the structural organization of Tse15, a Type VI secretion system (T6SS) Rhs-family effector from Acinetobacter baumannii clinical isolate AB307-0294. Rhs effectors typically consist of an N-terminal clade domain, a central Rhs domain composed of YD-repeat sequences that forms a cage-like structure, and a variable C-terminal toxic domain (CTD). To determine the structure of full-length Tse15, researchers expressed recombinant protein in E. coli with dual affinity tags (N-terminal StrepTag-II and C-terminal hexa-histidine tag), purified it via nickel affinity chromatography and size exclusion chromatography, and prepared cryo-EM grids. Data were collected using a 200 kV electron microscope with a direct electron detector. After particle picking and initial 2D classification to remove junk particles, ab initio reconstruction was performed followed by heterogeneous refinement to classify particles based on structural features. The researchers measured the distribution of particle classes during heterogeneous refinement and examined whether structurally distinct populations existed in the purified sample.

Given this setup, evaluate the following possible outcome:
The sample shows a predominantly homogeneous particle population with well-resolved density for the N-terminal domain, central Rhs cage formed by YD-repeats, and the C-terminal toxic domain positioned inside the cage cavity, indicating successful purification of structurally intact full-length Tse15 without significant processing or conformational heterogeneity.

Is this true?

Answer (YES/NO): NO